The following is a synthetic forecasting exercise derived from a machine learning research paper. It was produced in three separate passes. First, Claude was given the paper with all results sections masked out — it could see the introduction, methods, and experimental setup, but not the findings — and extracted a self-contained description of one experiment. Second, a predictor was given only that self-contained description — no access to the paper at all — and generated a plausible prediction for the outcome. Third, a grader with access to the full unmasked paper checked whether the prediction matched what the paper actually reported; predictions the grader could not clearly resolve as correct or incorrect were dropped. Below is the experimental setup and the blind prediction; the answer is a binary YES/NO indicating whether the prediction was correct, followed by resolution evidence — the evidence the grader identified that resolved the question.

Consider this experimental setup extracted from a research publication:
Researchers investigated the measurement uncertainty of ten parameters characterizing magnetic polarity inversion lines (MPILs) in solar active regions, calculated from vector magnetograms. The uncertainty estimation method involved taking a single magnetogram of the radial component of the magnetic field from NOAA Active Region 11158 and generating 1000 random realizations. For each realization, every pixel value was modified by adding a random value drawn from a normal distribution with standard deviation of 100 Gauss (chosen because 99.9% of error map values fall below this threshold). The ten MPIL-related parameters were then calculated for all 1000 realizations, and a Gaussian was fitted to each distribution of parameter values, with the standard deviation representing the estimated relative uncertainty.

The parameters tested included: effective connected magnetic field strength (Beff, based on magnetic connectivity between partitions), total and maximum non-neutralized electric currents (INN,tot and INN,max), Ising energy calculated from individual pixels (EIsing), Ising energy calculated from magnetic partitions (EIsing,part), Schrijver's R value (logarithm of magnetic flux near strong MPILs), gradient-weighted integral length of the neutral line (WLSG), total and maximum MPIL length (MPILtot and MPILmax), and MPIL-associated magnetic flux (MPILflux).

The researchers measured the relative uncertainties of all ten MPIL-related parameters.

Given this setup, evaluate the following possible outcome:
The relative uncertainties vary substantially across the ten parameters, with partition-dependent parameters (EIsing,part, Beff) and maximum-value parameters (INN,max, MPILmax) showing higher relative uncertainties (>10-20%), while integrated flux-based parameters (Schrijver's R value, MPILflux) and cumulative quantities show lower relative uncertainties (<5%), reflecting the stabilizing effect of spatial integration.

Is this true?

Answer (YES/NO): NO